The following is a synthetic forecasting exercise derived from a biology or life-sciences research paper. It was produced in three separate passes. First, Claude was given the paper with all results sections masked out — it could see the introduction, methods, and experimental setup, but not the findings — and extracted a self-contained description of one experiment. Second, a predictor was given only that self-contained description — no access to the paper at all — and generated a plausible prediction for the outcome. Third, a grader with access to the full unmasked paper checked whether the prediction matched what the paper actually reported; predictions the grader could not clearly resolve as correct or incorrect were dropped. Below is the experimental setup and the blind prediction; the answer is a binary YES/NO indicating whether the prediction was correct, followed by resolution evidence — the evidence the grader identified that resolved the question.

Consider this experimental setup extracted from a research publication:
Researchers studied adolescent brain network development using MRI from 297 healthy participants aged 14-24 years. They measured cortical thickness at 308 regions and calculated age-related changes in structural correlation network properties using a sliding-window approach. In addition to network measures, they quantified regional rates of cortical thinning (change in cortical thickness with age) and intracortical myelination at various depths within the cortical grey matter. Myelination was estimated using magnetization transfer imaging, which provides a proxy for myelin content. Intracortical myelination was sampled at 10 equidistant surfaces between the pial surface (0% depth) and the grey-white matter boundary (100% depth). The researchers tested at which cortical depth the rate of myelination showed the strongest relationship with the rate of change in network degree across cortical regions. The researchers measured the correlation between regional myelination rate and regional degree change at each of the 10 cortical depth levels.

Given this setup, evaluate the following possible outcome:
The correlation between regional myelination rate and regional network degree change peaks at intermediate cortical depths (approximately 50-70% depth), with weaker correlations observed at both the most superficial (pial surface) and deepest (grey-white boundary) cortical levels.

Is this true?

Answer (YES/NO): YES